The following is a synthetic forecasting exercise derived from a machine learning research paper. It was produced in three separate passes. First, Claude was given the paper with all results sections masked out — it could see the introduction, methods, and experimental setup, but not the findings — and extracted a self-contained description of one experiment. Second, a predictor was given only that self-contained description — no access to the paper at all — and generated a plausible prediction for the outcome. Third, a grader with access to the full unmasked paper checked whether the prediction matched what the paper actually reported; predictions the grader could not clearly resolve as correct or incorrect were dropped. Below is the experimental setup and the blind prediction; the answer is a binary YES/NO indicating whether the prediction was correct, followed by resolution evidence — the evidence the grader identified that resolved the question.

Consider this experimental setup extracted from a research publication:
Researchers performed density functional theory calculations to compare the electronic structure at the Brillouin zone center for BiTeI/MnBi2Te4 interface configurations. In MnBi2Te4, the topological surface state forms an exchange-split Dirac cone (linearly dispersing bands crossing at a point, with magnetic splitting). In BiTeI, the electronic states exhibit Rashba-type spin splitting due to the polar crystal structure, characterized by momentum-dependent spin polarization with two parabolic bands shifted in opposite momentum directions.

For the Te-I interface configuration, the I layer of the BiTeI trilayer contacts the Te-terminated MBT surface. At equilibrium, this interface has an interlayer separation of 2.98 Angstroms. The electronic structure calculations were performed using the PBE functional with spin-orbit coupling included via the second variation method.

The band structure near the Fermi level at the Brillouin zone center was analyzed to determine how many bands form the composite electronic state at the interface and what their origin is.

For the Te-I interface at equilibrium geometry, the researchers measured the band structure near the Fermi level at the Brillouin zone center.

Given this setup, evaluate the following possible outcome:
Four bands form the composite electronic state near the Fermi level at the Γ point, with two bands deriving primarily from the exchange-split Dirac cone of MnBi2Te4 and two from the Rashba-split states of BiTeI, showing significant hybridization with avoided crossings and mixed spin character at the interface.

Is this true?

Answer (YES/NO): YES